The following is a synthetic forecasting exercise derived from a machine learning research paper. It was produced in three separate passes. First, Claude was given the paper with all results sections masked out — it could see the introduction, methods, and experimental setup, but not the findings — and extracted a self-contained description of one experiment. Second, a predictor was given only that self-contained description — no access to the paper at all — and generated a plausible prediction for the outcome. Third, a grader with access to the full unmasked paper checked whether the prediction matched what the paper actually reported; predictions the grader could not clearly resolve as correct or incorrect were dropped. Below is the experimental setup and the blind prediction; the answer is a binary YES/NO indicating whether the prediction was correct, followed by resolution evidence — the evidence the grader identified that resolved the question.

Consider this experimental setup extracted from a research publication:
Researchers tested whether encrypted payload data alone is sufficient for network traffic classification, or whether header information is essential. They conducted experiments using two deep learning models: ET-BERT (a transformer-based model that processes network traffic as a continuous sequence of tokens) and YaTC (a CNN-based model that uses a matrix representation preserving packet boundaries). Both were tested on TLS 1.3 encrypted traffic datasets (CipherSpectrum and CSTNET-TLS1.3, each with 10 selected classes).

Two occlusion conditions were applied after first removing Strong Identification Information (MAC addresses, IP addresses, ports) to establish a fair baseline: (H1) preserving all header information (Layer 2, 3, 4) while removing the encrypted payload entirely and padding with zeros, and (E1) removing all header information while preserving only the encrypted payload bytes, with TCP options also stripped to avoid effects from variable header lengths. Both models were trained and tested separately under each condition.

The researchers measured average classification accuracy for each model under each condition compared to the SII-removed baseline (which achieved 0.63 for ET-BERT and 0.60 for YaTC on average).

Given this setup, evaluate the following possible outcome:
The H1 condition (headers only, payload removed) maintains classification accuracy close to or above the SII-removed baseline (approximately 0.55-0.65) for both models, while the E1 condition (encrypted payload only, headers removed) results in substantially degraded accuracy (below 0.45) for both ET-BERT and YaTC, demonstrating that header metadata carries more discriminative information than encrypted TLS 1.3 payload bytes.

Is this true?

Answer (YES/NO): YES